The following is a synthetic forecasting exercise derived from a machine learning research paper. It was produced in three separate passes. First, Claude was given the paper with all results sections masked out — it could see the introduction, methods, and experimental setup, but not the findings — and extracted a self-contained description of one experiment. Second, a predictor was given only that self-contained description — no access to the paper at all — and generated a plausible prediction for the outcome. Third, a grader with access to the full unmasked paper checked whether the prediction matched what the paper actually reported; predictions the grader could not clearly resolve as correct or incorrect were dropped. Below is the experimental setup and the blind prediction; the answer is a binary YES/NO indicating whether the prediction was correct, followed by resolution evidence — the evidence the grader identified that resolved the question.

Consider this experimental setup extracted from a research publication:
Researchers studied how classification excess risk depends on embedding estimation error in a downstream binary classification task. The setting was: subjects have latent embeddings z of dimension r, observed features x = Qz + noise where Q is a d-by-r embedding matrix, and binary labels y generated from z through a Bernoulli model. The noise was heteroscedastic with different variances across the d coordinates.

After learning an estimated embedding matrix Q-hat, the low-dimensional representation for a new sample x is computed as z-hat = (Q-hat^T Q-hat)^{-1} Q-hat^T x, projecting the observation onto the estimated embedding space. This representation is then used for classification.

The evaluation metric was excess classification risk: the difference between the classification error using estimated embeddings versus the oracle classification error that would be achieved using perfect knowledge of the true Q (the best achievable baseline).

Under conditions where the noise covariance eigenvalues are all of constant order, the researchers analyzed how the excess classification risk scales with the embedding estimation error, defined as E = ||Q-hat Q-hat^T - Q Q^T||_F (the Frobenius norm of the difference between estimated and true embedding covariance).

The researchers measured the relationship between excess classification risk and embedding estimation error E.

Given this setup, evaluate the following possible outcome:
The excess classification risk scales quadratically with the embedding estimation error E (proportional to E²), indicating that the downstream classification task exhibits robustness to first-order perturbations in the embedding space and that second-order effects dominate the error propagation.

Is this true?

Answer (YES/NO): NO